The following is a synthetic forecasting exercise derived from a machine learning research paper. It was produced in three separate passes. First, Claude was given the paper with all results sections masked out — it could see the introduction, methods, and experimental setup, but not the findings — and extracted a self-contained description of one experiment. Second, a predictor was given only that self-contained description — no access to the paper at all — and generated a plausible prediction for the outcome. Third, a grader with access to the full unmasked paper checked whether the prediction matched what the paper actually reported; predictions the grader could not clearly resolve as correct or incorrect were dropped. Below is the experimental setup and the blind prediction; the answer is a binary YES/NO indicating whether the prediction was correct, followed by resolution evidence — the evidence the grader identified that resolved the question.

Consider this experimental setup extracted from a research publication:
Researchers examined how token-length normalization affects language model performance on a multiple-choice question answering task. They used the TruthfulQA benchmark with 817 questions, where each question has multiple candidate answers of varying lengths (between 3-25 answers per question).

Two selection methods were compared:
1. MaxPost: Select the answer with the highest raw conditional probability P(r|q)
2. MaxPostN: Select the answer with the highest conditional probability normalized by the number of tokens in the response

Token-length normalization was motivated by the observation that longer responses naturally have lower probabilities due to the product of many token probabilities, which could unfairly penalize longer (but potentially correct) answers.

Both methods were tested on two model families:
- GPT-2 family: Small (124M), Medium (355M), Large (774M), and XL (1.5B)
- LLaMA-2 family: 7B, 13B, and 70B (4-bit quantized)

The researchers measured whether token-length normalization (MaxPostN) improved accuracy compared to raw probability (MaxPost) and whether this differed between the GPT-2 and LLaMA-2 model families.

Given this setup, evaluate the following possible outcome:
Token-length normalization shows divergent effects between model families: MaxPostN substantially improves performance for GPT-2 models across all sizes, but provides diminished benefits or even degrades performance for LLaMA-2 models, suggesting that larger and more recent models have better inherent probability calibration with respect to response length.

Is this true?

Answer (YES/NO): NO